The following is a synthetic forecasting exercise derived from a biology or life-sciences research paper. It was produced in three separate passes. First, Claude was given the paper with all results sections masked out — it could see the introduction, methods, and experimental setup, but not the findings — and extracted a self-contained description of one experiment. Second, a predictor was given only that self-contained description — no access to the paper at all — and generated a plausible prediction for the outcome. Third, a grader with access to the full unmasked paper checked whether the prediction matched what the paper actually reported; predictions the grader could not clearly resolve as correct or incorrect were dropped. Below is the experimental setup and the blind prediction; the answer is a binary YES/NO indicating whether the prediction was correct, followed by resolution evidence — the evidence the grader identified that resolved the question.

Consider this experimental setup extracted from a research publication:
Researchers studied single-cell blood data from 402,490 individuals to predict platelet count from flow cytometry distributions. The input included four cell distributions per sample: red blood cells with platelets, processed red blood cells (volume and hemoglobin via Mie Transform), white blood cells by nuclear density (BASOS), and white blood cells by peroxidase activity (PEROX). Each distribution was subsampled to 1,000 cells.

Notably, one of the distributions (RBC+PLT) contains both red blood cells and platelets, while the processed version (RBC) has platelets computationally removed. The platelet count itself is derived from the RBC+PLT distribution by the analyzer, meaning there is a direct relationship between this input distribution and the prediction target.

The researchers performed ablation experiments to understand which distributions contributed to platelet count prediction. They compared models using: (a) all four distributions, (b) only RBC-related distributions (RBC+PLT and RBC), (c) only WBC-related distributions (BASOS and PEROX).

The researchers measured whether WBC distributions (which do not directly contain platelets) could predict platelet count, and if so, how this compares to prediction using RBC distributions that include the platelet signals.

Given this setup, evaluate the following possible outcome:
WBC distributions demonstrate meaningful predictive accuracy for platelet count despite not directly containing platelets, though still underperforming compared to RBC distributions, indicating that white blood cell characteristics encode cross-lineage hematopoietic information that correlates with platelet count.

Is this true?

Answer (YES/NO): NO